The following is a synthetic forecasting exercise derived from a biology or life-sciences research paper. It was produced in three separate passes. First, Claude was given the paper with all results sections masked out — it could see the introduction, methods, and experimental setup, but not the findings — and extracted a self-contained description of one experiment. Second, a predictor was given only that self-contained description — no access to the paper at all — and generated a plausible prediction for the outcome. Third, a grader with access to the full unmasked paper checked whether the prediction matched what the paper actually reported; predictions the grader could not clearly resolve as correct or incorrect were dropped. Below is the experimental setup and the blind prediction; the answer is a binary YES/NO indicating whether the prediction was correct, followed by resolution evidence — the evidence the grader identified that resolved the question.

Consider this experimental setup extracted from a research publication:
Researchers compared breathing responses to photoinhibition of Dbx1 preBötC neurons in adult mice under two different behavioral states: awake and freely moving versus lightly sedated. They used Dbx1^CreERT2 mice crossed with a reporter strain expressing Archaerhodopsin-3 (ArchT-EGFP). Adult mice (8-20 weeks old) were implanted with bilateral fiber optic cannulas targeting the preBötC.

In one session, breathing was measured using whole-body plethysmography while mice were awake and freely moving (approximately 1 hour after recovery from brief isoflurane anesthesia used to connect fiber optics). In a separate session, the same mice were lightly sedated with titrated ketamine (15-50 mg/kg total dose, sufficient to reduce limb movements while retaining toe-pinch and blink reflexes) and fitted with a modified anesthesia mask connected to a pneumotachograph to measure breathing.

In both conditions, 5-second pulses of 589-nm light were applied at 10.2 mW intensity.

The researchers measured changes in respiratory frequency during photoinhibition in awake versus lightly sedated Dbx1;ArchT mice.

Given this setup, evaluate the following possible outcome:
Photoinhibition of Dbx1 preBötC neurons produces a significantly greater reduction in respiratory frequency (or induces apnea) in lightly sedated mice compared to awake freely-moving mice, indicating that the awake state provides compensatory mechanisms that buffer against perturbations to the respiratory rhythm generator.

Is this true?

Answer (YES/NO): YES